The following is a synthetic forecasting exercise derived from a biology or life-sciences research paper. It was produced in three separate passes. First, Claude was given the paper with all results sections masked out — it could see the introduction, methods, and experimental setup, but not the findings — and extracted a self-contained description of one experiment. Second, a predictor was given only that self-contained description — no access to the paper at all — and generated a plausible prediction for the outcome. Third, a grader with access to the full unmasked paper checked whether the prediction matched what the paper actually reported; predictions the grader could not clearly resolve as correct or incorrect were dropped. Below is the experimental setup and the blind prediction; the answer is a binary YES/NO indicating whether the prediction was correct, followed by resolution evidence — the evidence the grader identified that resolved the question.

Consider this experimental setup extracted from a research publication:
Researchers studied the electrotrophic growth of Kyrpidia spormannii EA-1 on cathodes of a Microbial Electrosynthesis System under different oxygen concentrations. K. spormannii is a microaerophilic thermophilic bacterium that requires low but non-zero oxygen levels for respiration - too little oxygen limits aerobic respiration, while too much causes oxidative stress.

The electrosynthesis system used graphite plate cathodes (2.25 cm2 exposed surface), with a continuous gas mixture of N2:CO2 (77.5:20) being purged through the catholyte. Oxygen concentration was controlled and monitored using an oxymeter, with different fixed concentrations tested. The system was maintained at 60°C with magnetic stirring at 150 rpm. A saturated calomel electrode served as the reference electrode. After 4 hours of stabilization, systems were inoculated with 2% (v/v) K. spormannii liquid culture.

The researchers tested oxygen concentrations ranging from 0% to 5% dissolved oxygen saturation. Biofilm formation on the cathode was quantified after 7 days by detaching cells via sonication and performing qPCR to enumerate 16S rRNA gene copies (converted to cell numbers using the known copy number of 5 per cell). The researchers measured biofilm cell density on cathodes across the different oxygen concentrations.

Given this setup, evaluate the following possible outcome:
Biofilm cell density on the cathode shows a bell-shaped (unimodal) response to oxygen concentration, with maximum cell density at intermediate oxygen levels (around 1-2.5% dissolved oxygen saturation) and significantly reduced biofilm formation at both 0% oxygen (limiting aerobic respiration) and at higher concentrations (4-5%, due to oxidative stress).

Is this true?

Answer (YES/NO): YES